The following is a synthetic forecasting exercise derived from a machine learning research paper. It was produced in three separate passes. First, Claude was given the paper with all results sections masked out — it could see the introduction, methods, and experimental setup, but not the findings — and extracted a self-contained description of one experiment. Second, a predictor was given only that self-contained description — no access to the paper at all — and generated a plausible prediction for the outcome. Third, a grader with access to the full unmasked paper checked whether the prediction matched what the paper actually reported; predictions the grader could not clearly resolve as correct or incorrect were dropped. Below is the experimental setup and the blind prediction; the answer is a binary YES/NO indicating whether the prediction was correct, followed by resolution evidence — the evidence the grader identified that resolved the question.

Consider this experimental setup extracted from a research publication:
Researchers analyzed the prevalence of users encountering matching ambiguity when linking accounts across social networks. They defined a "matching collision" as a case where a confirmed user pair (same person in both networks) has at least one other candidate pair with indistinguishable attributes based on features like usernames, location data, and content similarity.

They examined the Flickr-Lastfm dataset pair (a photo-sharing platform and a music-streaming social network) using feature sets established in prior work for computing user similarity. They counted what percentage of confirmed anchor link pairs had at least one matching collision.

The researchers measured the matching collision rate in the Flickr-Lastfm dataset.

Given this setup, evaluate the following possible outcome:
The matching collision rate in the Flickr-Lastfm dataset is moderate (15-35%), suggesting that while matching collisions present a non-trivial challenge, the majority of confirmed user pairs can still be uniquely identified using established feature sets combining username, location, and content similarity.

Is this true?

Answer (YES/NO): YES